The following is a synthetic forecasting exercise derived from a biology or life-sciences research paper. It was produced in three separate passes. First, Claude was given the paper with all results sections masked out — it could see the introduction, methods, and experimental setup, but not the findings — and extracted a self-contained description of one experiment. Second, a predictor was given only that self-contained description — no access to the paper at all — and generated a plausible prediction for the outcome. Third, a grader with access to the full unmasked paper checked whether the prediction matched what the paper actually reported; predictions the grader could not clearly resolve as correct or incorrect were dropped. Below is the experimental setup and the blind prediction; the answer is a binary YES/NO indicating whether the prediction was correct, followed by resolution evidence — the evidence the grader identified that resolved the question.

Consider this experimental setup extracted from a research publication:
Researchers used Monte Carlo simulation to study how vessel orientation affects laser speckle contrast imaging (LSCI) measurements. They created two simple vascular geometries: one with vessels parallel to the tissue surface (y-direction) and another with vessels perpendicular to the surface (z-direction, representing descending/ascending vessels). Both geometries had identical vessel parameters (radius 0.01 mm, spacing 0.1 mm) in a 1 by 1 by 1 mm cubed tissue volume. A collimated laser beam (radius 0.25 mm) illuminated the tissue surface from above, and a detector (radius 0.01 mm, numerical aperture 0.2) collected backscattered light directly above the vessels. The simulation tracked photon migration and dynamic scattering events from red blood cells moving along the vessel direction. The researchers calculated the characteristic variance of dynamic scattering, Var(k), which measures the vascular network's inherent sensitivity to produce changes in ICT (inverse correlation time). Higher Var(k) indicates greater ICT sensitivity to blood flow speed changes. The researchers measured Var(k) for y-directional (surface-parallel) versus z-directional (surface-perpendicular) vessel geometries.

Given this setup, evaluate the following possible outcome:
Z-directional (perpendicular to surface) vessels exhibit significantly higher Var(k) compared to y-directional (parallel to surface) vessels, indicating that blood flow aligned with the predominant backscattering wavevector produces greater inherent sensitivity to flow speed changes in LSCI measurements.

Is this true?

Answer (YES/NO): YES